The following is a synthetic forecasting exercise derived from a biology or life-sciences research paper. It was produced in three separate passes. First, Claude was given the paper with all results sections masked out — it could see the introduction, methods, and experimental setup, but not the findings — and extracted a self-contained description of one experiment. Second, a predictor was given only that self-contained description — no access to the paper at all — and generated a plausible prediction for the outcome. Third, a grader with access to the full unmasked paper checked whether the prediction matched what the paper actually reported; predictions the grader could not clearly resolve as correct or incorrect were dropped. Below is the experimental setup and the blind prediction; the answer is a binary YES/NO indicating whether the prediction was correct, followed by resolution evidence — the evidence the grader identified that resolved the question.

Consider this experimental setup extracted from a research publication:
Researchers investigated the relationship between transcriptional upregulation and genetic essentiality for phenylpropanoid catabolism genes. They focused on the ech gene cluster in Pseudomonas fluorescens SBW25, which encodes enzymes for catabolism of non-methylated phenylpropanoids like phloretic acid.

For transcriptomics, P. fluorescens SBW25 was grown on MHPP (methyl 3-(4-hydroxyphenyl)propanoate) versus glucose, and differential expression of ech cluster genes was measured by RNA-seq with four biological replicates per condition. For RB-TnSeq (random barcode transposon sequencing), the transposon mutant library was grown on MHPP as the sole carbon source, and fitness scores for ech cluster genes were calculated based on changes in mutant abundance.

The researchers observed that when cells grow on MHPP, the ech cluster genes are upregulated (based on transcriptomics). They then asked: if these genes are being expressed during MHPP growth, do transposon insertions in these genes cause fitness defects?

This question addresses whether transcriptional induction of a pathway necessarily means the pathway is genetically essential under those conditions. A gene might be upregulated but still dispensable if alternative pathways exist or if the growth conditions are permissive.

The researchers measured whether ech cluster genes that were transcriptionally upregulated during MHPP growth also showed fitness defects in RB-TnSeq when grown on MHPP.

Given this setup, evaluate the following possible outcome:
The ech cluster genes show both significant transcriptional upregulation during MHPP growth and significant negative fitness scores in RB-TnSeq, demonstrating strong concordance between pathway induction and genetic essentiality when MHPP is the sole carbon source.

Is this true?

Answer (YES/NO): YES